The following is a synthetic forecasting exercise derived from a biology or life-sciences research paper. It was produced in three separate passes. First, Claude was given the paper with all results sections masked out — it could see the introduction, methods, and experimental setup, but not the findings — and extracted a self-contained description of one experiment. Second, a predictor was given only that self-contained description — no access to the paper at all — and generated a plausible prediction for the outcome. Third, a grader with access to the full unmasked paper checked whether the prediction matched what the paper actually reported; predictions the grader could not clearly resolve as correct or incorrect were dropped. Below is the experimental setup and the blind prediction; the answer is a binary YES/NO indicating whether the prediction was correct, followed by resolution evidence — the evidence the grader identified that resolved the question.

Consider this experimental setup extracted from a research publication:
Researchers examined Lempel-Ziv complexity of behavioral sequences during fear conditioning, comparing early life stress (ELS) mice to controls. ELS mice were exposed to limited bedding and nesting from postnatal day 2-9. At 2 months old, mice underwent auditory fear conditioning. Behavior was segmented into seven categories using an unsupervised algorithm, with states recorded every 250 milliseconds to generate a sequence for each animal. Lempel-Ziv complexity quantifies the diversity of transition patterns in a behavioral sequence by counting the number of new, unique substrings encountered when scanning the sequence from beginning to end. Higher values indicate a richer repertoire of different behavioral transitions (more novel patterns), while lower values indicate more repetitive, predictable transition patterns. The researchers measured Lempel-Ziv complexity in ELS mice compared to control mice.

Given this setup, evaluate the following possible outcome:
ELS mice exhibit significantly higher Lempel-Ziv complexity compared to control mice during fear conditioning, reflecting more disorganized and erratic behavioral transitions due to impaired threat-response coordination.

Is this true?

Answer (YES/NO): NO